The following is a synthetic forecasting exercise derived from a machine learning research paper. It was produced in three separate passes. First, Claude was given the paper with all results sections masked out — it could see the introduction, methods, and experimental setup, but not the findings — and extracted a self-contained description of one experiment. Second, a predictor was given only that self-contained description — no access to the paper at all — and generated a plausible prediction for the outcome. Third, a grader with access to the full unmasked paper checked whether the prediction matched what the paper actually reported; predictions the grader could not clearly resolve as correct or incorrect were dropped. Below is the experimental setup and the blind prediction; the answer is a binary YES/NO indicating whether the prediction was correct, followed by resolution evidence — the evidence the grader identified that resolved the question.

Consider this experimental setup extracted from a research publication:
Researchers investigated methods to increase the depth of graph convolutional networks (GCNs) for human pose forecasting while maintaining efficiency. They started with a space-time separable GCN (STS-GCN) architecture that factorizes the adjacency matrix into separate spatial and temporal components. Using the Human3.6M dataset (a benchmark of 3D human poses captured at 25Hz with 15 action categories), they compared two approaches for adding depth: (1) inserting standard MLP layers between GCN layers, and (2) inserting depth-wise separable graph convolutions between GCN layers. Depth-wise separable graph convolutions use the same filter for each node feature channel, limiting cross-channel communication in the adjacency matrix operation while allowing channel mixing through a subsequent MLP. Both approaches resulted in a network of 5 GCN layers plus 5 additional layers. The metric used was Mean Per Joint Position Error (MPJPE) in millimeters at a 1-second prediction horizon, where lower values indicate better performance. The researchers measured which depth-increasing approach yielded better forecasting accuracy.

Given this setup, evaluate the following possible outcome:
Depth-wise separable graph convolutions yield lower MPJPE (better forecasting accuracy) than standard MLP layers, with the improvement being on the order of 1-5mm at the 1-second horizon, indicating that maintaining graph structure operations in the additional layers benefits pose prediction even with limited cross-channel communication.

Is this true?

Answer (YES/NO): NO